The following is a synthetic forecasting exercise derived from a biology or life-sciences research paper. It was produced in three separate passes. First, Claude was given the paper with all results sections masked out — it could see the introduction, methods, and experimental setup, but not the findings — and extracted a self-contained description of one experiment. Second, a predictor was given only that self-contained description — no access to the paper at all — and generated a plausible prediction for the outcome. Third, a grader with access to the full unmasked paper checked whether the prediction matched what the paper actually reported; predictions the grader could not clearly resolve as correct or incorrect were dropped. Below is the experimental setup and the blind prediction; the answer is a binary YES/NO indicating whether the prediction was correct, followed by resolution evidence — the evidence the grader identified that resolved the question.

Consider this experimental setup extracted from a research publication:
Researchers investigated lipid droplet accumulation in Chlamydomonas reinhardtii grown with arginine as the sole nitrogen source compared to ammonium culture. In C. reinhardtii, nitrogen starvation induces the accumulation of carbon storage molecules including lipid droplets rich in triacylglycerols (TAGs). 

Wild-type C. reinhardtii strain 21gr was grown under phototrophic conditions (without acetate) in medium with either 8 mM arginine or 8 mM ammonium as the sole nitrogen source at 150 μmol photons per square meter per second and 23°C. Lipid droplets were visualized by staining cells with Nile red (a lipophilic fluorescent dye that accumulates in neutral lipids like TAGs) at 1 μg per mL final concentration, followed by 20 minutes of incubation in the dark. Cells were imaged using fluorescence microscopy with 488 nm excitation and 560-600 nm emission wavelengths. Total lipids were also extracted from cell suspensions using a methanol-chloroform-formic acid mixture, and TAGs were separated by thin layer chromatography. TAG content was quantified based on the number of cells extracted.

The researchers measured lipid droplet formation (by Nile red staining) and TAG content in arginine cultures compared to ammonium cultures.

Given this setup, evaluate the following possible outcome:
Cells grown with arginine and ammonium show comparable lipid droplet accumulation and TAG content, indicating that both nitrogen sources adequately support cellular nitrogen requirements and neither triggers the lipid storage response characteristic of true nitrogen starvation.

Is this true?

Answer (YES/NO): NO